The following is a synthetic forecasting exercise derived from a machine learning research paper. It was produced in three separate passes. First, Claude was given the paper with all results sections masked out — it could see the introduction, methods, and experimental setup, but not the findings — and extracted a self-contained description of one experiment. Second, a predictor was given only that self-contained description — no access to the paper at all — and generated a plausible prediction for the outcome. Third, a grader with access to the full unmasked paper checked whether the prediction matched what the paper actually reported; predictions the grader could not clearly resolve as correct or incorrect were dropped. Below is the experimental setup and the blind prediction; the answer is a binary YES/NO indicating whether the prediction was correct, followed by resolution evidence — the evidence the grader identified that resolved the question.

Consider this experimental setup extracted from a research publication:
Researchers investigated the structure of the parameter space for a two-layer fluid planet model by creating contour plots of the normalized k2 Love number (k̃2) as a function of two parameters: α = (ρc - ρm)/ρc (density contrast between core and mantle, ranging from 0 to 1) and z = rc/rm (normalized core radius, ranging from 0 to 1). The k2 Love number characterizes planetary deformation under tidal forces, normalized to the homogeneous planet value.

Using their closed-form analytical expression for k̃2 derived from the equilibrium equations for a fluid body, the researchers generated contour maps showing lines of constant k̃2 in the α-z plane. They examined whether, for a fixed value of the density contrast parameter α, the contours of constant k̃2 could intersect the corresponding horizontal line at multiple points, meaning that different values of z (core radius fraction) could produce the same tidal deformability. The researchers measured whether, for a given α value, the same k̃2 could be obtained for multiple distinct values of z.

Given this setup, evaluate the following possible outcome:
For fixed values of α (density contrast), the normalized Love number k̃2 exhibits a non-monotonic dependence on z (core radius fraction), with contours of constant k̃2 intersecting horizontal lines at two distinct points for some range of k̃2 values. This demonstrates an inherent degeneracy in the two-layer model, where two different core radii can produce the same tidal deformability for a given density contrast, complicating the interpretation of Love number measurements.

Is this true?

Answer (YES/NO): YES